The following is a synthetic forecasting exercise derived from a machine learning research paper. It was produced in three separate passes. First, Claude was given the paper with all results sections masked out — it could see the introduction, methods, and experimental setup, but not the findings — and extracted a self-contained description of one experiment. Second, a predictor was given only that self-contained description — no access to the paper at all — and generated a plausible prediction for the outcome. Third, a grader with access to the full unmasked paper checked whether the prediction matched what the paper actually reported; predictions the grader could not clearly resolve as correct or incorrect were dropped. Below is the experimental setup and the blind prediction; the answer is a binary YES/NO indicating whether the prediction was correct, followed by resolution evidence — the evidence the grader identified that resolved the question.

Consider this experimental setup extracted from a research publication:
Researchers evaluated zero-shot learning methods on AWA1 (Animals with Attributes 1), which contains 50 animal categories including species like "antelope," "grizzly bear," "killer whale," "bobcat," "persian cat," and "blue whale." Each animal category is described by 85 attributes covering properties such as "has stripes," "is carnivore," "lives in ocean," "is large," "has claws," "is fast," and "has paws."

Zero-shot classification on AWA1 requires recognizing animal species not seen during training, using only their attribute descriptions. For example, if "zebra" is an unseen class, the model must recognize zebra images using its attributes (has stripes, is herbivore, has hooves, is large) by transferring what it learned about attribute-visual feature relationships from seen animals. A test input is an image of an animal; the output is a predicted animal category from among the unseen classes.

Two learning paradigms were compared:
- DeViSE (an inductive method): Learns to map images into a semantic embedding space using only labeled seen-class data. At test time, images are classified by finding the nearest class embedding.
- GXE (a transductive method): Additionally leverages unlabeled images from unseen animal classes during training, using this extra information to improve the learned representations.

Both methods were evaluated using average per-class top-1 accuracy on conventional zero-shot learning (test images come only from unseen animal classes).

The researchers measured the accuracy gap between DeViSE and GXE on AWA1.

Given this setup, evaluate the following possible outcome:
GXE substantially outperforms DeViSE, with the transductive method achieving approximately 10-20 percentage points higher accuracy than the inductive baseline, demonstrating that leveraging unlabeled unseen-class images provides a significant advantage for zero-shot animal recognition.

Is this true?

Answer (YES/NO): NO